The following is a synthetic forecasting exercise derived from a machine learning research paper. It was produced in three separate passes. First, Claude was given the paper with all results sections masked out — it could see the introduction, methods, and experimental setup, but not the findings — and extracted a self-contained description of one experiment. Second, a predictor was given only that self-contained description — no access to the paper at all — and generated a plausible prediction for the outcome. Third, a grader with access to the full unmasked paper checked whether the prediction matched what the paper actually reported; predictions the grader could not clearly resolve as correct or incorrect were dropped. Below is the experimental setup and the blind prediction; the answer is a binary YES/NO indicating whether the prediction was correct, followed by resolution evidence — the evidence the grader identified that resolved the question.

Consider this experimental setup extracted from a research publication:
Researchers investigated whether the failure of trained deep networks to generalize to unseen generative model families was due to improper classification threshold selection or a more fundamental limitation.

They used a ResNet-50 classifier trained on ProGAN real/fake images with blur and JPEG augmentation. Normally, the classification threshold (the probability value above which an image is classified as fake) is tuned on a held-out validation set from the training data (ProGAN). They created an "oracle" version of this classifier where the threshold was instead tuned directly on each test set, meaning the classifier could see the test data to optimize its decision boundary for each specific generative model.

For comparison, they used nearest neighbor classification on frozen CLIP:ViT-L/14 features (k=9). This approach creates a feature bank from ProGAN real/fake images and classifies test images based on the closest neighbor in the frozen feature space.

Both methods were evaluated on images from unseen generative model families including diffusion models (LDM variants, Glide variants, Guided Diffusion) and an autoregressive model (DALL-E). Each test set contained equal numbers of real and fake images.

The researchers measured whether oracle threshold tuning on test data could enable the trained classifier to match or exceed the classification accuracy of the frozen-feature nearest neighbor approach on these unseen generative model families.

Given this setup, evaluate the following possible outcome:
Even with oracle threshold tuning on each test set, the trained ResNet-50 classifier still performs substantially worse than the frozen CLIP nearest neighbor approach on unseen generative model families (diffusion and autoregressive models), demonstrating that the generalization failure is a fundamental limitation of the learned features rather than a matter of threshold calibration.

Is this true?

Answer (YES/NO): YES